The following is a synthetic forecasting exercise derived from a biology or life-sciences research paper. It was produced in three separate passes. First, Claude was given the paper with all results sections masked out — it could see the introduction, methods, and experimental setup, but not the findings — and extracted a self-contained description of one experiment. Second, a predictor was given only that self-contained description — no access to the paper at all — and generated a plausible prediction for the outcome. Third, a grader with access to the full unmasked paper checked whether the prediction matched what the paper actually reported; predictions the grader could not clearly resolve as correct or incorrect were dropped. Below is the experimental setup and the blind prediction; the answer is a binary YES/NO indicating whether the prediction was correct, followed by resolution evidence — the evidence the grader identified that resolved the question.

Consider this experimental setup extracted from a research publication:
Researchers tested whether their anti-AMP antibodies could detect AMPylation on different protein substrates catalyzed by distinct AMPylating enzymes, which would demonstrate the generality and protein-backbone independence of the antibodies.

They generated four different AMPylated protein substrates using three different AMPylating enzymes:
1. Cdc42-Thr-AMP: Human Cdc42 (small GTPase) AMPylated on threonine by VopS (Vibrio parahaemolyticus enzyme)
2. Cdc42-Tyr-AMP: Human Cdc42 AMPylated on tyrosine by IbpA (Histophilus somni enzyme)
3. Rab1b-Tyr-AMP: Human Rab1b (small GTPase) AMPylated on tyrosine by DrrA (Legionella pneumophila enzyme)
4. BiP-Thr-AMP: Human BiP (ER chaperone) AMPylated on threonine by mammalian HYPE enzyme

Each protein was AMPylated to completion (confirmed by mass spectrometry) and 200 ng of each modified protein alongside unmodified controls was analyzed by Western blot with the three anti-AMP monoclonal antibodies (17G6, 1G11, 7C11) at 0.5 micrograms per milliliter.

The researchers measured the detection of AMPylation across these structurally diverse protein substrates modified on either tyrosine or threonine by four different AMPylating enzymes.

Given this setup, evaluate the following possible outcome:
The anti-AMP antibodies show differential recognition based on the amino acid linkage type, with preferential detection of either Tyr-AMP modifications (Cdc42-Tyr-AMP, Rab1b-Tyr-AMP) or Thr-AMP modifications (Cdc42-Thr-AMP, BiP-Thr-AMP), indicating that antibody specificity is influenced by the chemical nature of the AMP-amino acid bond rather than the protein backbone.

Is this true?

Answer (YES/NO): YES